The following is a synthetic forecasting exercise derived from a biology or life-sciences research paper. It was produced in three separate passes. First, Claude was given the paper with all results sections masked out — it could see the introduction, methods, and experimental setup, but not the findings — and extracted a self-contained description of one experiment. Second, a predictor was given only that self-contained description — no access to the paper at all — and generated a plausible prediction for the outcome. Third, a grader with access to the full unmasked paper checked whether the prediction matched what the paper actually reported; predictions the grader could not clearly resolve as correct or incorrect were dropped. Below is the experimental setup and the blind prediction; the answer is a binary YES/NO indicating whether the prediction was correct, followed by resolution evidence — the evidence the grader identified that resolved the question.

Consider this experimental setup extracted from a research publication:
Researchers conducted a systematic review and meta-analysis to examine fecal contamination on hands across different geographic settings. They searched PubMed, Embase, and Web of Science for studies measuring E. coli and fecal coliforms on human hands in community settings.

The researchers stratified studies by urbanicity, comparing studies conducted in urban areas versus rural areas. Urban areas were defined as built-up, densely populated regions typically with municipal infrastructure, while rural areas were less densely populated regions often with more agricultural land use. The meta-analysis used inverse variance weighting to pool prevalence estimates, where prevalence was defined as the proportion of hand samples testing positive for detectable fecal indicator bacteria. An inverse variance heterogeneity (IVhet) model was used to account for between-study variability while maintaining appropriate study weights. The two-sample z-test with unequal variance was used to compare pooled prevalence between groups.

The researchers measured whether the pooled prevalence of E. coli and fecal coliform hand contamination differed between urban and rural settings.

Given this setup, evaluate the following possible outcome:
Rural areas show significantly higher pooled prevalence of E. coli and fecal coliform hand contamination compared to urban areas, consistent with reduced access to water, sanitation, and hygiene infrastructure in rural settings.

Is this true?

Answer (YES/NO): NO